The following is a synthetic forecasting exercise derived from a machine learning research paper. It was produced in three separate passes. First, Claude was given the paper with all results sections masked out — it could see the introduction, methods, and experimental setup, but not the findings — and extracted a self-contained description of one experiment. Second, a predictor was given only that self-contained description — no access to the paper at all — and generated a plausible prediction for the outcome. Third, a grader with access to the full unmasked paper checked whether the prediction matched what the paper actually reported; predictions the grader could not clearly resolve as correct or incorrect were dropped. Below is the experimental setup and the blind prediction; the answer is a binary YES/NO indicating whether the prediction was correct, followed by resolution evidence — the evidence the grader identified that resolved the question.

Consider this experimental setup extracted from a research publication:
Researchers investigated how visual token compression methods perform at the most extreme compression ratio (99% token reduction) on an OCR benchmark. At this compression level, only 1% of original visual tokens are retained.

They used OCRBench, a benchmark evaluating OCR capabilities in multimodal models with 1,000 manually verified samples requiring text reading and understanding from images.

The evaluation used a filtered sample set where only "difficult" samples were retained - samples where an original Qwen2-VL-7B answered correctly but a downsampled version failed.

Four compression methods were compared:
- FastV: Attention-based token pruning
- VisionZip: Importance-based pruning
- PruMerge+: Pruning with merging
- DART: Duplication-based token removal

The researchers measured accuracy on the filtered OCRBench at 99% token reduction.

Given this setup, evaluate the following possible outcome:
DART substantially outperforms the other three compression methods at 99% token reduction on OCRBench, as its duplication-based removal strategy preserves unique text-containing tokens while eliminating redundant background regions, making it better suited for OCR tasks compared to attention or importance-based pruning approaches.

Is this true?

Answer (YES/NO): YES